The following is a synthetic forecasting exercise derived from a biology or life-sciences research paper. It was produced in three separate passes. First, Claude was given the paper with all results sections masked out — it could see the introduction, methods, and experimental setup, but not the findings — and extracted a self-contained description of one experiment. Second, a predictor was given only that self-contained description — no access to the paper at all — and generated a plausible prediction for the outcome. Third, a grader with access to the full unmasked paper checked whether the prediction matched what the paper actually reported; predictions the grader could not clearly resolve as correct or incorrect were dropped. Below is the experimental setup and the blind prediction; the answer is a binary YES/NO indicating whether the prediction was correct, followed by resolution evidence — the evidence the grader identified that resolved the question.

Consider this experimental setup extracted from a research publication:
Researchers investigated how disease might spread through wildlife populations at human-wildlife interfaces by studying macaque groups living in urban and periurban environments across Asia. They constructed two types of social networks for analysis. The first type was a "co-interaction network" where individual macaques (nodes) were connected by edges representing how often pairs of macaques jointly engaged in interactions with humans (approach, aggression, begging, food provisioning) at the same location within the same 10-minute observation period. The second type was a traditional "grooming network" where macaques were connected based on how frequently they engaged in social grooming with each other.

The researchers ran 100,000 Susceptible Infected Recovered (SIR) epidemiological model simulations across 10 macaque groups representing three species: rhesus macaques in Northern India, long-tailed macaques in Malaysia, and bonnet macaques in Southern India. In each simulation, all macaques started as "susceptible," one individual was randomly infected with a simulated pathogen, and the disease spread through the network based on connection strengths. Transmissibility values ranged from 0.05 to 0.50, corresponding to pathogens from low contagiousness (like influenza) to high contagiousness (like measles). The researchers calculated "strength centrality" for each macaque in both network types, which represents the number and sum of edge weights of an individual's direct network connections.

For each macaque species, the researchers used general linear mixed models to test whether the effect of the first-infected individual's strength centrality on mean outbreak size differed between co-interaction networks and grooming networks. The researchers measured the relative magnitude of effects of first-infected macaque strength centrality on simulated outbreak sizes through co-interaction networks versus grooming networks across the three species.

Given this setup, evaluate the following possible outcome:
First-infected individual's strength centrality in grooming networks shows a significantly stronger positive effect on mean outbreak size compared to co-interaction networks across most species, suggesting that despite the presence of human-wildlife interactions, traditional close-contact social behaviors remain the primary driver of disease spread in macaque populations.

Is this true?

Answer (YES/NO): NO